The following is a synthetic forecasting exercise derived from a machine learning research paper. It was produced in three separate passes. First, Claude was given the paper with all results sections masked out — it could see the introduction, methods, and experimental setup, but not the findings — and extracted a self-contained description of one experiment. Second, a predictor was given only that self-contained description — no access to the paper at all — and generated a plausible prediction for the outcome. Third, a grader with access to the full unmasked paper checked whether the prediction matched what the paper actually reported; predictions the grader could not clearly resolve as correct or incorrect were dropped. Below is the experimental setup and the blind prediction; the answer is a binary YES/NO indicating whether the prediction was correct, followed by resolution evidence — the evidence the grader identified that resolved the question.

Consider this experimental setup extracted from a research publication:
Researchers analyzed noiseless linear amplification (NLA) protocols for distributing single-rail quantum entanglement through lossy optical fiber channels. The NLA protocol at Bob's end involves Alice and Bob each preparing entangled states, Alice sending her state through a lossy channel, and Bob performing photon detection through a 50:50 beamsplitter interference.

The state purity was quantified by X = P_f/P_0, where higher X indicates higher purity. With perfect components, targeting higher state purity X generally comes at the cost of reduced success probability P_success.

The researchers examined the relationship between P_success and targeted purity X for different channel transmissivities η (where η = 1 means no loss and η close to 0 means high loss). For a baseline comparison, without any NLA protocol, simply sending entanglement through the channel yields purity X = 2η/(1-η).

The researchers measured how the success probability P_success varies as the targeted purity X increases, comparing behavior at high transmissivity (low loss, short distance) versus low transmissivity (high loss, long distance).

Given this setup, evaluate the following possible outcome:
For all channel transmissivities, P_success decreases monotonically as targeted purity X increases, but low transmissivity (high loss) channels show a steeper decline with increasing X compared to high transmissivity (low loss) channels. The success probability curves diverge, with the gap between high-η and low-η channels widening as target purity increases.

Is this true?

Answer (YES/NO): NO